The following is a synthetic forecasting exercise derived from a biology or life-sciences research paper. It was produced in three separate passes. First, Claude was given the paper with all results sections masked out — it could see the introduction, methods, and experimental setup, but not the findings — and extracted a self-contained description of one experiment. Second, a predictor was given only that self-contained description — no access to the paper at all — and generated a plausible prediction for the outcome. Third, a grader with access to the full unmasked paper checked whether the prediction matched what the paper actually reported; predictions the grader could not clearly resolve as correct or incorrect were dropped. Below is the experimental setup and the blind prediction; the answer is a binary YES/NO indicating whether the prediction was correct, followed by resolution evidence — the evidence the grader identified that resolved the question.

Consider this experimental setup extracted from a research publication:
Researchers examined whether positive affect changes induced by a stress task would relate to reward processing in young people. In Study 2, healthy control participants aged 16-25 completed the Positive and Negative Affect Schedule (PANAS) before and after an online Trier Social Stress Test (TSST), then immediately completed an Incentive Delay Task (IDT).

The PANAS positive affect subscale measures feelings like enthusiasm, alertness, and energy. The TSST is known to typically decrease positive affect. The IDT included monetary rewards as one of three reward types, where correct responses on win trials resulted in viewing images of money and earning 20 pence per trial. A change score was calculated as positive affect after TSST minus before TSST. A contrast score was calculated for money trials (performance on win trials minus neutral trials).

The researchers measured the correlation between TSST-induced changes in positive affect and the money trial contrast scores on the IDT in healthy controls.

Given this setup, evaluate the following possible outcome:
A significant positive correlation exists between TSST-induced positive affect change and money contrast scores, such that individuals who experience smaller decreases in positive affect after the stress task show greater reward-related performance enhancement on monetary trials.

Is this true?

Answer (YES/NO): NO